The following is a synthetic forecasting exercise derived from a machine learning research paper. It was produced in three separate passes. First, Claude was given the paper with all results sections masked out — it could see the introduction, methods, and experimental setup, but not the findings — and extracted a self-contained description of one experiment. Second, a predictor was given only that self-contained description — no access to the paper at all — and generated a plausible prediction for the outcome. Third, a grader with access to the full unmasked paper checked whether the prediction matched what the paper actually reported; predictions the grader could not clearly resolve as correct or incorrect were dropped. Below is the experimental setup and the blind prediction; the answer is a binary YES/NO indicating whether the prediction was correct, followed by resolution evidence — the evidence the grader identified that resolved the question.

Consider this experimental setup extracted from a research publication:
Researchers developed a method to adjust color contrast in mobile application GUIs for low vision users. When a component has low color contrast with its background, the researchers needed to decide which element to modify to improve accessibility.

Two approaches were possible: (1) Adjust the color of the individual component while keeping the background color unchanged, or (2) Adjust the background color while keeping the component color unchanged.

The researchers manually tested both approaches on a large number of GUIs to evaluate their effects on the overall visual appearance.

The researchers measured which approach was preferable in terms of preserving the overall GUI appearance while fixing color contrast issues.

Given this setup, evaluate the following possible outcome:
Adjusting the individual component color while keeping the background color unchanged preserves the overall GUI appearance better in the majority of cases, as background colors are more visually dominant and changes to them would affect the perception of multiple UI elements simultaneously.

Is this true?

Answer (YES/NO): YES